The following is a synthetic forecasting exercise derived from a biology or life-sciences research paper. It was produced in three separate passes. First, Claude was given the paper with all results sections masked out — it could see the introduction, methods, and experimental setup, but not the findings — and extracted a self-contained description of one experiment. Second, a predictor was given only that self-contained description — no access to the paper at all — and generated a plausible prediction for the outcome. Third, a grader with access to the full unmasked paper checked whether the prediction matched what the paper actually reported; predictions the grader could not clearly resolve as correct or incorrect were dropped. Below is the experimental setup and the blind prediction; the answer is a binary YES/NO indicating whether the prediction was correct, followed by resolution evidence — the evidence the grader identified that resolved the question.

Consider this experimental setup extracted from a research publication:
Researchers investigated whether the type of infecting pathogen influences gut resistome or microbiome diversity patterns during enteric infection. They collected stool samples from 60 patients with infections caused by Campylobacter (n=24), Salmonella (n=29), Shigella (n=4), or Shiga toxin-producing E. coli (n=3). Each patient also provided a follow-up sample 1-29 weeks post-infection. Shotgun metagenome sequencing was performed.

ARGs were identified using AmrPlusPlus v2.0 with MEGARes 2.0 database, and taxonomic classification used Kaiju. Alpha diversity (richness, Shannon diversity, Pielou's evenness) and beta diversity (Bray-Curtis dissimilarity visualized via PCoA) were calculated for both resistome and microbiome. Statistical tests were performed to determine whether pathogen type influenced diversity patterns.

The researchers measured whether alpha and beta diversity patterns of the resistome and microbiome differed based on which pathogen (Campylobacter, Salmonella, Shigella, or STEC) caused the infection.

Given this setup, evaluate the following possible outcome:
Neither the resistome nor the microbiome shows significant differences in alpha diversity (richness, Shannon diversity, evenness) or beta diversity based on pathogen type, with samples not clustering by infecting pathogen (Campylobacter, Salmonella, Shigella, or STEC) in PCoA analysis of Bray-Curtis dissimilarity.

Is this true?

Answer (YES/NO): YES